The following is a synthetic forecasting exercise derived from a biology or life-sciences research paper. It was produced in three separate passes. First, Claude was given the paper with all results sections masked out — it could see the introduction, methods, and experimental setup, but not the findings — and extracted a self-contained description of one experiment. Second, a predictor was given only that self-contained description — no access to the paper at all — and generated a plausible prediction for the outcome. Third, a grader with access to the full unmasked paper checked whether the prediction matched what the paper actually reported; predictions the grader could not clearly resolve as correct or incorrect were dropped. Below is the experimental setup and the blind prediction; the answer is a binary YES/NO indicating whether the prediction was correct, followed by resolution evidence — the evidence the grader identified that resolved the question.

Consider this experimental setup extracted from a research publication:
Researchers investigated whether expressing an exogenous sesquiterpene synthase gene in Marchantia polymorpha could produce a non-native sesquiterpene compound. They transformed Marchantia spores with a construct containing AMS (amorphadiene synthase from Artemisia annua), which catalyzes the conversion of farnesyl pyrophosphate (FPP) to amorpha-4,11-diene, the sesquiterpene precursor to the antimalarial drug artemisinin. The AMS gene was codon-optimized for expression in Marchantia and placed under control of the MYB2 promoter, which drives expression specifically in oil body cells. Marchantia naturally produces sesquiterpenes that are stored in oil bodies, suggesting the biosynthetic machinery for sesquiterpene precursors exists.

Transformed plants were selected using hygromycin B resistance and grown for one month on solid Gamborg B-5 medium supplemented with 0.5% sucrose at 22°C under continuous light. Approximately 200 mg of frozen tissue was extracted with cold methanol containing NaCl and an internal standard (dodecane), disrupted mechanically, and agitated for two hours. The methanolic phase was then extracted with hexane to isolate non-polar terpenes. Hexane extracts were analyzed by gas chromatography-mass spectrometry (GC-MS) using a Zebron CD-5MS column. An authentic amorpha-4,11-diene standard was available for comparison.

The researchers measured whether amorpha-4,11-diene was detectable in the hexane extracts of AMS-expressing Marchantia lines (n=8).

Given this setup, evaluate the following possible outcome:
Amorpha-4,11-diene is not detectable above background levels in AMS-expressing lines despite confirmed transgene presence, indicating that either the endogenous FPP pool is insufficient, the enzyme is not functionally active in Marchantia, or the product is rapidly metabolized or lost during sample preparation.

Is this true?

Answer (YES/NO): NO